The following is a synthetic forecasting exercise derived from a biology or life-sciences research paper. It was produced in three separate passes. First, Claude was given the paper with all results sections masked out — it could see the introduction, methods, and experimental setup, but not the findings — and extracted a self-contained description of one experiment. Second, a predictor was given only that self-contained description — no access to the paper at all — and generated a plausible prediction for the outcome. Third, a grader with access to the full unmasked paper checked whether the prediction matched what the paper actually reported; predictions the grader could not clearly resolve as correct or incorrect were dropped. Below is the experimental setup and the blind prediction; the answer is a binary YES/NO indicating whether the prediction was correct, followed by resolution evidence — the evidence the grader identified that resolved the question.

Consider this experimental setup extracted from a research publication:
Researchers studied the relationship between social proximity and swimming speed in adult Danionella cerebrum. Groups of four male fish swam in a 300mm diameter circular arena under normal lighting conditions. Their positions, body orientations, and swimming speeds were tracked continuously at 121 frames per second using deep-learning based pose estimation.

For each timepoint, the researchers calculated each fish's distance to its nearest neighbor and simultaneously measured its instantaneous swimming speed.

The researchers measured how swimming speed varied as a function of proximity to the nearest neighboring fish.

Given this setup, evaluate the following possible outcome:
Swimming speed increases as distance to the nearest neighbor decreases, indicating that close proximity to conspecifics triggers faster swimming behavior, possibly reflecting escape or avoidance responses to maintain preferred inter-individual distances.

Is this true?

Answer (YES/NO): YES